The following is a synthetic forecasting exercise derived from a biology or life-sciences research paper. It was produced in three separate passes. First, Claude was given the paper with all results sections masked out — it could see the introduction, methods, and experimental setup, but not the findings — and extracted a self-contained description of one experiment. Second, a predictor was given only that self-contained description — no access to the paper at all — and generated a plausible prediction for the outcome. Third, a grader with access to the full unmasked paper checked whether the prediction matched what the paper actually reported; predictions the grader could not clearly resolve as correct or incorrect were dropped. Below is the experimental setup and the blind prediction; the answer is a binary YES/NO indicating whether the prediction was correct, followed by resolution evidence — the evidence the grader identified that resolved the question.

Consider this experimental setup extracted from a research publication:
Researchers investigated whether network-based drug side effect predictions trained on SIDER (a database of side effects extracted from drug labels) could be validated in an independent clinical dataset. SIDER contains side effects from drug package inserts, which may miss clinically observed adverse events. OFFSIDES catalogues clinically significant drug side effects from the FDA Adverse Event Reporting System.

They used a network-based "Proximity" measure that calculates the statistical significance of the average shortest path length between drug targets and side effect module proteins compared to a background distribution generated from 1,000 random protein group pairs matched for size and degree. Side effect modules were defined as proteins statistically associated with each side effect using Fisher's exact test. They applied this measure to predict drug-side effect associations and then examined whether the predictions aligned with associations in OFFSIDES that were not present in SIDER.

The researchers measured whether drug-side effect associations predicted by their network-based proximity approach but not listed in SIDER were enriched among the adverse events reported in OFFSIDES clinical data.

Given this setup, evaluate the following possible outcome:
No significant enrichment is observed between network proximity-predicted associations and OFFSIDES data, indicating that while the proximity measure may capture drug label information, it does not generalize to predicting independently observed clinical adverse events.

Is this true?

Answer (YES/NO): NO